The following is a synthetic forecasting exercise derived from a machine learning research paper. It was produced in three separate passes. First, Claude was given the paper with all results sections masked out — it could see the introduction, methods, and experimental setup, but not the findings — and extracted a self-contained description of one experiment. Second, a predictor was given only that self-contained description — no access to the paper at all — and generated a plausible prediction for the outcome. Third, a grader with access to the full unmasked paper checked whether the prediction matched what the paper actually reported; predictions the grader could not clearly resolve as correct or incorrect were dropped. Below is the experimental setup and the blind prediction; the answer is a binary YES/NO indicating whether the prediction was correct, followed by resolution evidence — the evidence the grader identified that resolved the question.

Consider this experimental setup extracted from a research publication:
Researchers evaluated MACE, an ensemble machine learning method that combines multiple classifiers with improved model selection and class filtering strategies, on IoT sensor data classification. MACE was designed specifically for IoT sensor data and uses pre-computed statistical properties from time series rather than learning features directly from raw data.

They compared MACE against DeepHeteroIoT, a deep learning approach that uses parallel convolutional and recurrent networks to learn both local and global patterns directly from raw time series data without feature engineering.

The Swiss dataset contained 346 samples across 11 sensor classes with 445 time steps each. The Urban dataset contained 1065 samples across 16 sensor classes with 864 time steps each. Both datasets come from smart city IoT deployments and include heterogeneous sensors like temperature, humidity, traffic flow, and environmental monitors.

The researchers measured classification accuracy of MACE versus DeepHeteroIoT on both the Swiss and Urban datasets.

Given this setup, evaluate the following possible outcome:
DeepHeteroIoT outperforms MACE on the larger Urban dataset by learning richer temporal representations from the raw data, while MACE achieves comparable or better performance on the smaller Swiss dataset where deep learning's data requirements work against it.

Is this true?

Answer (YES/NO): YES